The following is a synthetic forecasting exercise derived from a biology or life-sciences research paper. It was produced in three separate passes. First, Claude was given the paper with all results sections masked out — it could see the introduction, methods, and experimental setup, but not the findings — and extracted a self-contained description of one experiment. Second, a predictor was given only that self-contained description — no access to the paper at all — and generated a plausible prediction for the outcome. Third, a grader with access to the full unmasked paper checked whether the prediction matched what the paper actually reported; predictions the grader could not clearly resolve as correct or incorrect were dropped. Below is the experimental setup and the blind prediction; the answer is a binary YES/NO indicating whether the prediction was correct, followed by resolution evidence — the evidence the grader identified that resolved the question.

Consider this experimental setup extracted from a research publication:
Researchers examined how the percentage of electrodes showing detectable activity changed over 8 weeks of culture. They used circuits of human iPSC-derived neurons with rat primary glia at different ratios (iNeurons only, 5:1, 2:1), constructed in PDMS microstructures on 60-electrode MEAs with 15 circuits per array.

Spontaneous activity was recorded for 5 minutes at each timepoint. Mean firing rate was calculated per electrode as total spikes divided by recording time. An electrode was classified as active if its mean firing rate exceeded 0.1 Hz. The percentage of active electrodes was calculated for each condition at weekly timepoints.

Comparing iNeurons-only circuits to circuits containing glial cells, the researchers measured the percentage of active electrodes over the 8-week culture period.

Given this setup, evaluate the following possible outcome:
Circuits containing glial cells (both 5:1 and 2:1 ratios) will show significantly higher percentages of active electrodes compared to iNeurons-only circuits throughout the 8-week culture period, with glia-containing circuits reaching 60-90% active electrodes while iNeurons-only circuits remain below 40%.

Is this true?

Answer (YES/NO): NO